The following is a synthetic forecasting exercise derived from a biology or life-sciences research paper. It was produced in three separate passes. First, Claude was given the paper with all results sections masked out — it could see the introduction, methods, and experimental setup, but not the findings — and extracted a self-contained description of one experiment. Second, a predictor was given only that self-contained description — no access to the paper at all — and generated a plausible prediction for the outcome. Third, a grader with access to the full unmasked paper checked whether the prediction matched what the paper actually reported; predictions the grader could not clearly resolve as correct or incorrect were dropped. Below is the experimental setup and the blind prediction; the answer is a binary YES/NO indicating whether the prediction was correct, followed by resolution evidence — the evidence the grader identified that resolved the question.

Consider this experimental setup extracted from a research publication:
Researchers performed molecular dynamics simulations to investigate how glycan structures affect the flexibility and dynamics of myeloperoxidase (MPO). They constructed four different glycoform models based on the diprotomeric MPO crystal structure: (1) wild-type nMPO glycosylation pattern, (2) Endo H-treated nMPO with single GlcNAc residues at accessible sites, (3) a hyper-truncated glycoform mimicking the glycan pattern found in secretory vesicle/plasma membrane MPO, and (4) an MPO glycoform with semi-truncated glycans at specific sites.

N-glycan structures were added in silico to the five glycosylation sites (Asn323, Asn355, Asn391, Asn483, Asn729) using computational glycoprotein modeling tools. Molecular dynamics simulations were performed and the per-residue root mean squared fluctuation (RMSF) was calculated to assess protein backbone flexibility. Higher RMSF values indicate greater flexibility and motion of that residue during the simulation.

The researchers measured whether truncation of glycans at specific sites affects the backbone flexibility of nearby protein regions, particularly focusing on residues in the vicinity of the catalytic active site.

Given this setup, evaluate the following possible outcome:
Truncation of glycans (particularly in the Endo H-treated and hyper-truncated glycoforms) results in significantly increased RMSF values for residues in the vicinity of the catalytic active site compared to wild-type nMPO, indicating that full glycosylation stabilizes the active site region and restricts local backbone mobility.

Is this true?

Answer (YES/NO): NO